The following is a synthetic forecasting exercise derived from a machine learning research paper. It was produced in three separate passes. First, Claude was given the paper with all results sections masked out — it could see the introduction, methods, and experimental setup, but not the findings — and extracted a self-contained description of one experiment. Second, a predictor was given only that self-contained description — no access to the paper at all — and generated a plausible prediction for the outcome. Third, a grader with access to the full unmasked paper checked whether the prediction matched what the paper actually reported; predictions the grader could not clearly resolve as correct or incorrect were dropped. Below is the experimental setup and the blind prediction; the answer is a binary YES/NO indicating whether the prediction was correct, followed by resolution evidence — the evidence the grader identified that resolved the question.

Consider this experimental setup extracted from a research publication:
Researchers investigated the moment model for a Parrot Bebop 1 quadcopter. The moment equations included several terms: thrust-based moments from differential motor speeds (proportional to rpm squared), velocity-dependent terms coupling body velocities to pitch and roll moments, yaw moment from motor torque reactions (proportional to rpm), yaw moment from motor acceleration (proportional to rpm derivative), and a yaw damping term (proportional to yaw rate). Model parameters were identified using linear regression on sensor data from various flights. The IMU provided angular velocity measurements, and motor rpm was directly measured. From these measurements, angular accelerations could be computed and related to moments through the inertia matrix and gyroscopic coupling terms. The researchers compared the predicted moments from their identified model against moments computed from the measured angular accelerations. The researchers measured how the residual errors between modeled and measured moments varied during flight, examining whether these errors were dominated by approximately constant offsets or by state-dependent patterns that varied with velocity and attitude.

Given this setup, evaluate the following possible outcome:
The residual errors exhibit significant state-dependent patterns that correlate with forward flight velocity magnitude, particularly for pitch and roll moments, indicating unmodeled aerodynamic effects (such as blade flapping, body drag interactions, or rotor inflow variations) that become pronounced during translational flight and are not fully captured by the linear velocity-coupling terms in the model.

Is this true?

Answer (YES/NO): NO